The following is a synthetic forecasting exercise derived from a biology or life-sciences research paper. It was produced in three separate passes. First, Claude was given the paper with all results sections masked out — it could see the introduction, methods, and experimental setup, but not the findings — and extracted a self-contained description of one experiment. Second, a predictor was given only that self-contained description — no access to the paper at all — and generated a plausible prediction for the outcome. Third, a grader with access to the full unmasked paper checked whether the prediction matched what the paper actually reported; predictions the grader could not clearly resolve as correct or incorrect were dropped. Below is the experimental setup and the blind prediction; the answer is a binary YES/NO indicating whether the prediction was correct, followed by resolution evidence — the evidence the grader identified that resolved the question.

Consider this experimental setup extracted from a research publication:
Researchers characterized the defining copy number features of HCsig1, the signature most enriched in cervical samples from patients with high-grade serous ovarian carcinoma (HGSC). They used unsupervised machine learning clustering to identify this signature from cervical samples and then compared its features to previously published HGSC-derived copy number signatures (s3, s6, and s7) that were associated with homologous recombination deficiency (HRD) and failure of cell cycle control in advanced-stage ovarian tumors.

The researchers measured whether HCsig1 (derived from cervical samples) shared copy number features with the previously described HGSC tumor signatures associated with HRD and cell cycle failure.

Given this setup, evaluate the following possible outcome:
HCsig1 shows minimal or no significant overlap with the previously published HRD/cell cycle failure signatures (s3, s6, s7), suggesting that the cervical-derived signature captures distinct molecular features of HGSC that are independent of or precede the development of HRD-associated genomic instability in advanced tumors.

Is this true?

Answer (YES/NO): NO